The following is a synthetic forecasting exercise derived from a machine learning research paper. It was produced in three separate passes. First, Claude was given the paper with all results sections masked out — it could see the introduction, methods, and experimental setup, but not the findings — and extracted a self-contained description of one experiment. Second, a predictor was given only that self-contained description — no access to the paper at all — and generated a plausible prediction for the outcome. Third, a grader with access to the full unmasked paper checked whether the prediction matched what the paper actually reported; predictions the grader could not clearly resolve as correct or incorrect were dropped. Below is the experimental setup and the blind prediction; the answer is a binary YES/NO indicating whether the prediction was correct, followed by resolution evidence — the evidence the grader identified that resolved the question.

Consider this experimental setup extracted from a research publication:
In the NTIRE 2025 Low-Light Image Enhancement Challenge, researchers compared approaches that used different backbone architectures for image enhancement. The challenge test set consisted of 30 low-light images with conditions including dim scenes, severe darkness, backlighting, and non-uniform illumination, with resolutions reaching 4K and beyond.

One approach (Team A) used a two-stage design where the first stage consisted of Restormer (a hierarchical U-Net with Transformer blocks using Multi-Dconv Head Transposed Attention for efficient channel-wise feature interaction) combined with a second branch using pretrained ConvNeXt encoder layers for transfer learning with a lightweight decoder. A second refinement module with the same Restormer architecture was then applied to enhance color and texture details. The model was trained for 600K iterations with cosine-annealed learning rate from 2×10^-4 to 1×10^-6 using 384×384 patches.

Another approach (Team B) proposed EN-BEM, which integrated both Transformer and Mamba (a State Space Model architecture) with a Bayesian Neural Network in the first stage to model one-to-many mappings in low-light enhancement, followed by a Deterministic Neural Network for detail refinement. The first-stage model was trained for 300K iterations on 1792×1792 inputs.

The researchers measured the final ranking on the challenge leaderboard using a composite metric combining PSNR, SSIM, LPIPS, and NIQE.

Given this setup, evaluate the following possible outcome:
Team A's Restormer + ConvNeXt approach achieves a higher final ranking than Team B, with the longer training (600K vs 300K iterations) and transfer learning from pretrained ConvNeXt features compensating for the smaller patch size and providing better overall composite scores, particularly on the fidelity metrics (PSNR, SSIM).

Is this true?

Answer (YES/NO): YES